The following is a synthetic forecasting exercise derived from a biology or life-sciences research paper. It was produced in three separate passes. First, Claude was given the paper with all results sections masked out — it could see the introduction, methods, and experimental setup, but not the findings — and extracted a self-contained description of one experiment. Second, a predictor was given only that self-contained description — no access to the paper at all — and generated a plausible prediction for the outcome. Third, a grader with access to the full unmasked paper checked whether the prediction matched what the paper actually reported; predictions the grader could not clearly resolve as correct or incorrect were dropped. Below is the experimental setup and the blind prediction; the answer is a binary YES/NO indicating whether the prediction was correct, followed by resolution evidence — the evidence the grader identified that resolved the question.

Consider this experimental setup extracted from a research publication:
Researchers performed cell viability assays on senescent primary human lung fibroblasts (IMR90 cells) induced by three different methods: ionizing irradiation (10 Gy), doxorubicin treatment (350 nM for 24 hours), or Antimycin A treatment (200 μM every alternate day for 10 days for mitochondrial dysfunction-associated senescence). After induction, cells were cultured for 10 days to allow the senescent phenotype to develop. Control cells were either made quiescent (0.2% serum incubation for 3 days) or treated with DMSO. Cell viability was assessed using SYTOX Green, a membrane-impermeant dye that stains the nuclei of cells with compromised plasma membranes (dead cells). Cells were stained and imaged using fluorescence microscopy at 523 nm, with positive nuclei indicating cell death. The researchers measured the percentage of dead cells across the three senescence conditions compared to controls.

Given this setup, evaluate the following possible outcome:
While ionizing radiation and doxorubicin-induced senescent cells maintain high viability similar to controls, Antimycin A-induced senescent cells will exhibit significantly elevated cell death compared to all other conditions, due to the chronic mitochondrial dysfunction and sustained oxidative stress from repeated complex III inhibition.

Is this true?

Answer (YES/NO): NO